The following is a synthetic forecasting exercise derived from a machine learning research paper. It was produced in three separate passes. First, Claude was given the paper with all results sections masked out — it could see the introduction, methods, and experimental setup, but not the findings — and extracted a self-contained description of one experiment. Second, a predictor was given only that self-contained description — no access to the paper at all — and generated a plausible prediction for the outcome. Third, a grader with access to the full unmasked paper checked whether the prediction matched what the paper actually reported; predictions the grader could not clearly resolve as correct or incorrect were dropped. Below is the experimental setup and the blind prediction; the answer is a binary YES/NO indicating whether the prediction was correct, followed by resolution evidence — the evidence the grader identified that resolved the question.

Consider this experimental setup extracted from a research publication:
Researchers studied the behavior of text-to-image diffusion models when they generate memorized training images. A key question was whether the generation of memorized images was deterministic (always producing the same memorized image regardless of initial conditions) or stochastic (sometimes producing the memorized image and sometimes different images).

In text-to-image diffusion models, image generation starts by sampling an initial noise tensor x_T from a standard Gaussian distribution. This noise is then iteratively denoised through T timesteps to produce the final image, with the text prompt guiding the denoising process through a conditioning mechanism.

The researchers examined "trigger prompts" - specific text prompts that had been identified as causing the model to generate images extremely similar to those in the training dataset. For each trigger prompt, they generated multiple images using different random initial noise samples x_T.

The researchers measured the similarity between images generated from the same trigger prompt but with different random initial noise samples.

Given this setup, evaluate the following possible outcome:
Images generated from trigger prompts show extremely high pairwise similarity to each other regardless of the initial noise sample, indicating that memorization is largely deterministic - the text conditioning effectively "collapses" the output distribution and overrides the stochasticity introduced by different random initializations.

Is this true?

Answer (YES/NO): YES